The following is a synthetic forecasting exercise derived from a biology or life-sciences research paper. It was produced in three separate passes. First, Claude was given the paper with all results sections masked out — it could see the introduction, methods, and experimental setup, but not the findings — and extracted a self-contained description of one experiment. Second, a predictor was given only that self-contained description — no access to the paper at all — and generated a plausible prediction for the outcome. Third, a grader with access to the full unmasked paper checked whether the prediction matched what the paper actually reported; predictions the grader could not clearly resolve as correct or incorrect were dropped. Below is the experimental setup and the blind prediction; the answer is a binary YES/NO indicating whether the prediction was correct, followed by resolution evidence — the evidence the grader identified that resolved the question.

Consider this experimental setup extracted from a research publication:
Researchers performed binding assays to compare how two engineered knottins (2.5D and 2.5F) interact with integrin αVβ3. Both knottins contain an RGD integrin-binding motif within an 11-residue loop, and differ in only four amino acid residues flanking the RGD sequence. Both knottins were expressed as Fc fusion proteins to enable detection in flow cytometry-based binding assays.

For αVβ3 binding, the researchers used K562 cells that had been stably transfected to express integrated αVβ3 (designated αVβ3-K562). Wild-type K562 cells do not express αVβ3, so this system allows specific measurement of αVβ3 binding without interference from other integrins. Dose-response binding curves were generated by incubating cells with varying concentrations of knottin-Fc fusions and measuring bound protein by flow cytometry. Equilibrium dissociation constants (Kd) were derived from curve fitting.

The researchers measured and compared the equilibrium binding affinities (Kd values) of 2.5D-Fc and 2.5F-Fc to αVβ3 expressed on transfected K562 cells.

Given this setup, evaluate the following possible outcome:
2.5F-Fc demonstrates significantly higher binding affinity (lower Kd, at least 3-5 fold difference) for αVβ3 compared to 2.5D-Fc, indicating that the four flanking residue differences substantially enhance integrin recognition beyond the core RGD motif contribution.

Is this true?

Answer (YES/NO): NO